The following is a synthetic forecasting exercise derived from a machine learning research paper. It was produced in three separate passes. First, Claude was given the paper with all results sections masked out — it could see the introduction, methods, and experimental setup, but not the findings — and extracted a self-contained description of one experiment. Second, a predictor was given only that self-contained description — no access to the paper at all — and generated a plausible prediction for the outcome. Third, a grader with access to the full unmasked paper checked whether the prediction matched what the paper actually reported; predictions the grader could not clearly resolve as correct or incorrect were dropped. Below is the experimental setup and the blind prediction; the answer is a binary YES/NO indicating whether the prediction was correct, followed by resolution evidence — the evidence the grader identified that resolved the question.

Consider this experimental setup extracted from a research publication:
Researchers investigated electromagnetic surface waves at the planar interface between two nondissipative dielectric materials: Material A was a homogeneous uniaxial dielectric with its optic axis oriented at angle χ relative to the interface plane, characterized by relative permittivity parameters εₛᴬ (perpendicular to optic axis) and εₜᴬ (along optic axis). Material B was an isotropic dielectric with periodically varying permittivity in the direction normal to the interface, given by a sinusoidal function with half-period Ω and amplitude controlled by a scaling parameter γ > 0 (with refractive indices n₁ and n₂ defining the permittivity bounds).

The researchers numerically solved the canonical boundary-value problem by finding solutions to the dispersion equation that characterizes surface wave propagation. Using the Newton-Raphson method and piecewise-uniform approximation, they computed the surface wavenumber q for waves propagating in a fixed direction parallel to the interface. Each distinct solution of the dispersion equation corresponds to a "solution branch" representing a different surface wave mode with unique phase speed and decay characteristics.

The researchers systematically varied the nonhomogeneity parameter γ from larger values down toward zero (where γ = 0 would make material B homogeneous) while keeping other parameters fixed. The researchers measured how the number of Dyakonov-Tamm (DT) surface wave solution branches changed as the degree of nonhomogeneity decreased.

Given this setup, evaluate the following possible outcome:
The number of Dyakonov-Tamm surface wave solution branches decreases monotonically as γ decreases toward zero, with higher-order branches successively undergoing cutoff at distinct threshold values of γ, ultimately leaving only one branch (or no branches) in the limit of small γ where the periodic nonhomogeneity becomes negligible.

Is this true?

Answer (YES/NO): YES